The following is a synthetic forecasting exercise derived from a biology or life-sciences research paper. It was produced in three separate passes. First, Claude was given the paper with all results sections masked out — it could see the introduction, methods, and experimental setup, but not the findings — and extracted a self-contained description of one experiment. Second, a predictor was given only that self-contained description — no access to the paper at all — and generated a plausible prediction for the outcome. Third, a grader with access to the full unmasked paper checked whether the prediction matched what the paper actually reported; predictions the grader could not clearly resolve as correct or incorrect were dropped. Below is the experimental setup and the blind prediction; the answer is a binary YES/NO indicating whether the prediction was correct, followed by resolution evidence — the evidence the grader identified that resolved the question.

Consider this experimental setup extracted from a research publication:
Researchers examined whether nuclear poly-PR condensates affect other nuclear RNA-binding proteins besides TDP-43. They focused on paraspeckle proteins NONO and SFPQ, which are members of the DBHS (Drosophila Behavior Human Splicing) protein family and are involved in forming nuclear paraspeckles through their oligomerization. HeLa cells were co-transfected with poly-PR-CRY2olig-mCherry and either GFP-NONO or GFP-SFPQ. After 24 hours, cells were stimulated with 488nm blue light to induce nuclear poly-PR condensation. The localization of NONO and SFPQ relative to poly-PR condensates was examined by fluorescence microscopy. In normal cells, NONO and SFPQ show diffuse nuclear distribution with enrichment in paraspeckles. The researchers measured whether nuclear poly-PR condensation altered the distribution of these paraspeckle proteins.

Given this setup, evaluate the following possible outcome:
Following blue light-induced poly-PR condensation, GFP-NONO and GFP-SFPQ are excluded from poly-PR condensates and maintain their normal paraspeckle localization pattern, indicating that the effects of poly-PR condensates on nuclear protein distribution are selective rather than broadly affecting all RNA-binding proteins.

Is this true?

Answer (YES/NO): YES